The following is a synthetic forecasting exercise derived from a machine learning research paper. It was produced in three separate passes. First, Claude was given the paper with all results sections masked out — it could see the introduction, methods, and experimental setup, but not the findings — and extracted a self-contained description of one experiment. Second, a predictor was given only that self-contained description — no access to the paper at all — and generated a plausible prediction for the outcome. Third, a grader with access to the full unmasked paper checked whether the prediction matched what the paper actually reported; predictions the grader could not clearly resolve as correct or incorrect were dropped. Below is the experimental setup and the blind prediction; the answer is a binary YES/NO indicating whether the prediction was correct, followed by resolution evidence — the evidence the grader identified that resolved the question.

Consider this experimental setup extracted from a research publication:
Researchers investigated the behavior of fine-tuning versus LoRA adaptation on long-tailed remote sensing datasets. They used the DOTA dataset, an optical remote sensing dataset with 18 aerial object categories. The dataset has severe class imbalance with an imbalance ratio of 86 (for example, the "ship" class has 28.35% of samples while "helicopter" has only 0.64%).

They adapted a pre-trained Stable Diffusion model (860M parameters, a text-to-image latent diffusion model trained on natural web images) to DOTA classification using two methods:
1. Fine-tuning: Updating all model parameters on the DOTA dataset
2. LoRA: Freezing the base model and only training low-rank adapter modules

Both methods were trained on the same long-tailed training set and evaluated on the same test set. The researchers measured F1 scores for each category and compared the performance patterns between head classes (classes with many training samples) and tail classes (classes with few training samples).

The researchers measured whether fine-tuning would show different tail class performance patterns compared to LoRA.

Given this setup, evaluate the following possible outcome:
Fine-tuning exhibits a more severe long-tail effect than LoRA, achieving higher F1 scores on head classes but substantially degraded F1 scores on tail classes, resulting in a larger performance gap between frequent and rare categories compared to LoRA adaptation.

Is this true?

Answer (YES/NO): NO